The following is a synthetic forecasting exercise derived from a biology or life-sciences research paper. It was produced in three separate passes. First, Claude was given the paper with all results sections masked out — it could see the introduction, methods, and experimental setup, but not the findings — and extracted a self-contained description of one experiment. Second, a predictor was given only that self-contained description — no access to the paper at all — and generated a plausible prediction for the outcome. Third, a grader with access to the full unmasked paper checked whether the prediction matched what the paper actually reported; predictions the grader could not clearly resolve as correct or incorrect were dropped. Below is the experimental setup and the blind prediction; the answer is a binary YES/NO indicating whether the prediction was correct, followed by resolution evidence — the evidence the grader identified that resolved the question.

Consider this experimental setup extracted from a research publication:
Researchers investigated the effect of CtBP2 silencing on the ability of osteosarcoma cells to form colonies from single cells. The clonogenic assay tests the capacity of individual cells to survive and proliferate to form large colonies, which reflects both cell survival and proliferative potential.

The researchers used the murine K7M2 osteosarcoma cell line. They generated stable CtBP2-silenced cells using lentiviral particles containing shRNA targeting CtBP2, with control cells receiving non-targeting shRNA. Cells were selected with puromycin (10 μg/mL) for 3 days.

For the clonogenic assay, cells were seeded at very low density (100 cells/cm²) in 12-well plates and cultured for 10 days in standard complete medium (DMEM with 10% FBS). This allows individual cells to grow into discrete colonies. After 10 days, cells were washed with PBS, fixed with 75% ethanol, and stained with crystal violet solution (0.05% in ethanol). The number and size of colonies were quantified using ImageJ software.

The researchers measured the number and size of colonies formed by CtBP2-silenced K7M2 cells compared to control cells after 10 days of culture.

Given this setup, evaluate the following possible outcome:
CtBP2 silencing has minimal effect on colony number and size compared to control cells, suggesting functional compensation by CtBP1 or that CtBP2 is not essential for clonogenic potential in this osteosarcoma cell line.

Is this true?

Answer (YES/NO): NO